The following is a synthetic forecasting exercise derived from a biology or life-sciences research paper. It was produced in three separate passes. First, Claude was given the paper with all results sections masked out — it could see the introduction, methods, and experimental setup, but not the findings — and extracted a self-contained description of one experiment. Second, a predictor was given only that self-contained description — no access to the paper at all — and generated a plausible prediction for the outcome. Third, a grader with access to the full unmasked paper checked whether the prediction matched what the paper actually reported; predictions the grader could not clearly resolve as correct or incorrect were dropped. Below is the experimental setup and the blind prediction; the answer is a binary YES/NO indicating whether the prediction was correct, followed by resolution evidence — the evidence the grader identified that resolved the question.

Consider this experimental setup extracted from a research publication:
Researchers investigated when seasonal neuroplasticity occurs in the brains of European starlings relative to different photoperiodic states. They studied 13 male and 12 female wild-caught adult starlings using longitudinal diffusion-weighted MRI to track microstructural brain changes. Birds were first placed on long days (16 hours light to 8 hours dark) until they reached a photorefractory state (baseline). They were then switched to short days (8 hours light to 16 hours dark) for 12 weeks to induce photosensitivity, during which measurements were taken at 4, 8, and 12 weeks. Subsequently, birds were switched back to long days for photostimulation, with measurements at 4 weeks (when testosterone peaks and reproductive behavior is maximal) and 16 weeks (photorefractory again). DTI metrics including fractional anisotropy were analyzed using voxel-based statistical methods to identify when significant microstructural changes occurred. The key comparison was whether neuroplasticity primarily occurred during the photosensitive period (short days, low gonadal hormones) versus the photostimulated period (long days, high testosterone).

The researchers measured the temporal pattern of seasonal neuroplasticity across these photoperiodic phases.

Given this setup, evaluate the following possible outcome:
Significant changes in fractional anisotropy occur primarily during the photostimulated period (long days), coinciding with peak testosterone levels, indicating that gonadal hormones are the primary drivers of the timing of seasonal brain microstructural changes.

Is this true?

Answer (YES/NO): NO